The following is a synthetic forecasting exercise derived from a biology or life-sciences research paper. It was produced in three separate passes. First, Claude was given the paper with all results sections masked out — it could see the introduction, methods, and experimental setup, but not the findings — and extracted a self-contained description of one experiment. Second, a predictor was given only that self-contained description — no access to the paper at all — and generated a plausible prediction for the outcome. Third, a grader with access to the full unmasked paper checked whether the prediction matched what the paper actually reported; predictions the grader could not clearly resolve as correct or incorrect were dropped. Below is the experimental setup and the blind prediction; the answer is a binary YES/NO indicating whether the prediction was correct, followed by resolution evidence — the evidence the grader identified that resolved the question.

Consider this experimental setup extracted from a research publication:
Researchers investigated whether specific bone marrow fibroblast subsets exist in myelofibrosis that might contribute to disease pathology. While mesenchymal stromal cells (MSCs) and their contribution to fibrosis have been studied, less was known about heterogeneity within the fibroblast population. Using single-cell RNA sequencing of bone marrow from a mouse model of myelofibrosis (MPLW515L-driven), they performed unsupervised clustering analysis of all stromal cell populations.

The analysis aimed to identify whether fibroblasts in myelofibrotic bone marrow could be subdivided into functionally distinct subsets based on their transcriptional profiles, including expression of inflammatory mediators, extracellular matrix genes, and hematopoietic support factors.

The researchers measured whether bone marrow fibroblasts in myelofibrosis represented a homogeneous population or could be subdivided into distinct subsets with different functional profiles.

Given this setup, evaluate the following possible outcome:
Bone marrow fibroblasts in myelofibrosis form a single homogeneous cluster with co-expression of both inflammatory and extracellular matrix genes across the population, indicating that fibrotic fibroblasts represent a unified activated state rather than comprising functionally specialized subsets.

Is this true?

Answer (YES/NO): NO